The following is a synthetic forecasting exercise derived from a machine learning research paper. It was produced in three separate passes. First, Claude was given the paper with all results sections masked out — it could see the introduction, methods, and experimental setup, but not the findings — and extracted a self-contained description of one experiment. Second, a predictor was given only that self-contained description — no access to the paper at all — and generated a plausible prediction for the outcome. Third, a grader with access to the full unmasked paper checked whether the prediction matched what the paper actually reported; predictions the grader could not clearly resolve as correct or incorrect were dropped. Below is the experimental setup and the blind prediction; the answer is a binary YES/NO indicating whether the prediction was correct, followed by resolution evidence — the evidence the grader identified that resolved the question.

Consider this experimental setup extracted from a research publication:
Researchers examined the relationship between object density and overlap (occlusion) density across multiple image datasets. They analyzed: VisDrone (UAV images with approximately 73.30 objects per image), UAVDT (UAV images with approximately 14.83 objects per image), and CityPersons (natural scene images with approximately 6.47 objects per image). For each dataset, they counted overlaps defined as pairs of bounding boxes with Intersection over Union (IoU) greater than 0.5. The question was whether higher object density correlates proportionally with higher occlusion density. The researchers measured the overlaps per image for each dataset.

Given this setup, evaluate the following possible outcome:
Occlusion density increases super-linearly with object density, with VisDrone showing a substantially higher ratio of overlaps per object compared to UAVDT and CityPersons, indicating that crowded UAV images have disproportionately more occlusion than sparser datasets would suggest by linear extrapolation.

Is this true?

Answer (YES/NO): NO